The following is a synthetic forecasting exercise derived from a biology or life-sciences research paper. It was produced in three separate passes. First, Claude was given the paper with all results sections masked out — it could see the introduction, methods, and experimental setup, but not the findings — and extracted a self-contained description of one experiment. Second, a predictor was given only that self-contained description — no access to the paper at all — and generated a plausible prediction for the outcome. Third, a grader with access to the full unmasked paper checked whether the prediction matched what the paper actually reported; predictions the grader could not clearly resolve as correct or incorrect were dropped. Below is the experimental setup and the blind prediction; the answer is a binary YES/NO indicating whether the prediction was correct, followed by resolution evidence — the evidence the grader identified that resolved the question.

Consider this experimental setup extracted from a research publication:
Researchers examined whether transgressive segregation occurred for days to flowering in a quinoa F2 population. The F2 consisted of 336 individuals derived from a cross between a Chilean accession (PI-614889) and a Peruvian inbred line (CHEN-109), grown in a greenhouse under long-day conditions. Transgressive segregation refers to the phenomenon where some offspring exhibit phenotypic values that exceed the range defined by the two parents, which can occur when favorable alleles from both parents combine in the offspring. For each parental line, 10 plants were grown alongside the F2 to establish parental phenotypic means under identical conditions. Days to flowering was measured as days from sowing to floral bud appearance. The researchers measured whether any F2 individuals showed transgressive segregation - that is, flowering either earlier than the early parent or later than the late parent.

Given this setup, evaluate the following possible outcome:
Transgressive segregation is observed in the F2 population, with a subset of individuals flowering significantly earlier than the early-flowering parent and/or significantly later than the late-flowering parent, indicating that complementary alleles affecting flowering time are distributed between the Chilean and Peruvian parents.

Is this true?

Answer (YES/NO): YES